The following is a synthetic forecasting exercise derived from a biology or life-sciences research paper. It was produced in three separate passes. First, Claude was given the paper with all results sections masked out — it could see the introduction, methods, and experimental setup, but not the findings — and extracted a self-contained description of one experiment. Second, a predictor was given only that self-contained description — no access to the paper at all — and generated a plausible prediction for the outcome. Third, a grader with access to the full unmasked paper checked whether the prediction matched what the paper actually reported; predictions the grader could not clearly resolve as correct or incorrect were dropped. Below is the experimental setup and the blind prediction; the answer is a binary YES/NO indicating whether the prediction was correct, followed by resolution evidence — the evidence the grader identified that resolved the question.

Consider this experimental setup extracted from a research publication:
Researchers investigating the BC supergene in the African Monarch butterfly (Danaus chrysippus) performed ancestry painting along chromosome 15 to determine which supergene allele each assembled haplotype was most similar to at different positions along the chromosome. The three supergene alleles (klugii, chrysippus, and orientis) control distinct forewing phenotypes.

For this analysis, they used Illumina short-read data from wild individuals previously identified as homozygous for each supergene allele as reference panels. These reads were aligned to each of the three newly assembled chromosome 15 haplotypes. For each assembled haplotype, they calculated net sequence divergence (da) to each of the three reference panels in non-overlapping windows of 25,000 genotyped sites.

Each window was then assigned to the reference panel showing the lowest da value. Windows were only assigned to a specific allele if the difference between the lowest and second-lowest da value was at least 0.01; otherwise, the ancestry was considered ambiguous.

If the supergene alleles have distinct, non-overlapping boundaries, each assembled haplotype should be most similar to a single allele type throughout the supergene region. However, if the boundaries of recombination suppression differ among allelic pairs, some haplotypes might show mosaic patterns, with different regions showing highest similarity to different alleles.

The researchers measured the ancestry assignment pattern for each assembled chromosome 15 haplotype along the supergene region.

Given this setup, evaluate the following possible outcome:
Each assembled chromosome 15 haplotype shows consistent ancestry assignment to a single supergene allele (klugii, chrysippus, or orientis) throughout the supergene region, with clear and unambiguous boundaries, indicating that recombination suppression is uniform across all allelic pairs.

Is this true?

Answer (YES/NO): NO